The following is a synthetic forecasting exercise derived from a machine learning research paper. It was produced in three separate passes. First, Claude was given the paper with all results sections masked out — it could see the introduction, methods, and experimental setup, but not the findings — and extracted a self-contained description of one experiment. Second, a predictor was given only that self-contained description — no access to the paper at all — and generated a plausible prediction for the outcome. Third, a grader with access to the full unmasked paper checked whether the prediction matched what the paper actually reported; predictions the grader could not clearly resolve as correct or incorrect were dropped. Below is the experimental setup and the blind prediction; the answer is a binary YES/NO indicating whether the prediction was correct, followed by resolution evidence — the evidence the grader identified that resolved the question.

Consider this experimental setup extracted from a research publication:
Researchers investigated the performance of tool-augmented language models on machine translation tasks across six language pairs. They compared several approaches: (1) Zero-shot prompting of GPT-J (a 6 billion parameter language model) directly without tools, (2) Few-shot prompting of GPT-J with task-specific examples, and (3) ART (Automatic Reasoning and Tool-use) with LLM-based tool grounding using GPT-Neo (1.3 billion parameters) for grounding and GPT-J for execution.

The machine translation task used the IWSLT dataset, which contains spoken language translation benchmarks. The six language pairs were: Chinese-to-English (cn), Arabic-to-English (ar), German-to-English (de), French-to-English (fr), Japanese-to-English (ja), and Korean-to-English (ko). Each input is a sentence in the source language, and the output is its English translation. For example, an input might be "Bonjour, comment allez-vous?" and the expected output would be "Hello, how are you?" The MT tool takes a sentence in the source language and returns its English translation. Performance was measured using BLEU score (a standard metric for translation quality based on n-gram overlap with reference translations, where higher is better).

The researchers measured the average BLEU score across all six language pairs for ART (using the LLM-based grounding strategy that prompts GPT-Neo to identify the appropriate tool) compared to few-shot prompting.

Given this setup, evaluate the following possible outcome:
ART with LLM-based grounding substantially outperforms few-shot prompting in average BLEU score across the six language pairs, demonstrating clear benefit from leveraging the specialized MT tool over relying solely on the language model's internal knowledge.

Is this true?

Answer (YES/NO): NO